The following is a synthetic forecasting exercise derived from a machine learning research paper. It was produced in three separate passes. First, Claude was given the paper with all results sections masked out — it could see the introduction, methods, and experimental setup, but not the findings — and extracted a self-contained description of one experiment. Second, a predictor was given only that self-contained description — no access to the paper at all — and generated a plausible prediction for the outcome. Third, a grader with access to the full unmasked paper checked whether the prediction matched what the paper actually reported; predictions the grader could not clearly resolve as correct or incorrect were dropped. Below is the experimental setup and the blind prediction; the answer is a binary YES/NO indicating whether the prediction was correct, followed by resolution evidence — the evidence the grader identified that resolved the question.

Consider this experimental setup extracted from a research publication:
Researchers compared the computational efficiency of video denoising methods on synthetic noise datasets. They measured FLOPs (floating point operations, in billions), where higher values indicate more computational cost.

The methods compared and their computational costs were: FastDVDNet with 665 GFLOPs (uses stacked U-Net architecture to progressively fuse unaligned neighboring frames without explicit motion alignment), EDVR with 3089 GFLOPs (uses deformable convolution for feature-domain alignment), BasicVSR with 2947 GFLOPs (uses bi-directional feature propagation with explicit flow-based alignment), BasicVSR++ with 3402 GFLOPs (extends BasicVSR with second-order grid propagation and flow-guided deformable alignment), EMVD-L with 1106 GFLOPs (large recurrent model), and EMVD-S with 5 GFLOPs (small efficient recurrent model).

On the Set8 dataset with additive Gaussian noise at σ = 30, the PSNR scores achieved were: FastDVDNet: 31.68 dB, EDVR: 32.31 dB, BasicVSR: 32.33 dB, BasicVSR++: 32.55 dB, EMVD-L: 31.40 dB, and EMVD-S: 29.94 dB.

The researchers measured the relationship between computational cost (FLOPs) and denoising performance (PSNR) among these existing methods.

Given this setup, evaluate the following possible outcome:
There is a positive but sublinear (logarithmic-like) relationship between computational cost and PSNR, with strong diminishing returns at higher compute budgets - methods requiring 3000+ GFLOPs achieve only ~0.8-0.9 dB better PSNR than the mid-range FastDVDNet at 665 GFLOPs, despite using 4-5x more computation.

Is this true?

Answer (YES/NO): NO